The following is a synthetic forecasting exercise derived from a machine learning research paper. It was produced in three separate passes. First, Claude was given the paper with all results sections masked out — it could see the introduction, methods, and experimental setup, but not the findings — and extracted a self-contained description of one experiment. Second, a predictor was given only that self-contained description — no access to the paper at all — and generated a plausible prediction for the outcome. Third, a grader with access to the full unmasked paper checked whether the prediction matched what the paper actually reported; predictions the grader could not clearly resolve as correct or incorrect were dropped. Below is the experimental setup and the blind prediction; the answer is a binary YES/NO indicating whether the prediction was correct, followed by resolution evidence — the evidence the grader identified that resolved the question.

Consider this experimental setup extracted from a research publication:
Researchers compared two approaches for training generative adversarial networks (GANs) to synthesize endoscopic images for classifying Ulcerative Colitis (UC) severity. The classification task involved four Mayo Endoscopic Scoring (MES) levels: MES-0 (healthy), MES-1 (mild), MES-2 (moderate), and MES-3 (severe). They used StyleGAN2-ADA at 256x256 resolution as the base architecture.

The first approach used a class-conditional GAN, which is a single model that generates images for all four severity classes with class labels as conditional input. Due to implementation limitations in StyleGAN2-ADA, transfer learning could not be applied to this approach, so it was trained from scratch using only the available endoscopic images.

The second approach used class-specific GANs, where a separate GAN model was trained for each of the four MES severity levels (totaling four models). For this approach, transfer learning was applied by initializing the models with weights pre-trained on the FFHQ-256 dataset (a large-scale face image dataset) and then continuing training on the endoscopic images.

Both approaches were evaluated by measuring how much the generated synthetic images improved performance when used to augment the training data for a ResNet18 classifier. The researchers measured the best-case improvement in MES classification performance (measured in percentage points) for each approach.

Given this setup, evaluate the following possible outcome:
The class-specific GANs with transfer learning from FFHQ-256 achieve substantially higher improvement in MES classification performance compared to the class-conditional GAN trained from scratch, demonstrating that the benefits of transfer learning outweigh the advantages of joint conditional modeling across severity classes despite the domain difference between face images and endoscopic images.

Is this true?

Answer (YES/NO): YES